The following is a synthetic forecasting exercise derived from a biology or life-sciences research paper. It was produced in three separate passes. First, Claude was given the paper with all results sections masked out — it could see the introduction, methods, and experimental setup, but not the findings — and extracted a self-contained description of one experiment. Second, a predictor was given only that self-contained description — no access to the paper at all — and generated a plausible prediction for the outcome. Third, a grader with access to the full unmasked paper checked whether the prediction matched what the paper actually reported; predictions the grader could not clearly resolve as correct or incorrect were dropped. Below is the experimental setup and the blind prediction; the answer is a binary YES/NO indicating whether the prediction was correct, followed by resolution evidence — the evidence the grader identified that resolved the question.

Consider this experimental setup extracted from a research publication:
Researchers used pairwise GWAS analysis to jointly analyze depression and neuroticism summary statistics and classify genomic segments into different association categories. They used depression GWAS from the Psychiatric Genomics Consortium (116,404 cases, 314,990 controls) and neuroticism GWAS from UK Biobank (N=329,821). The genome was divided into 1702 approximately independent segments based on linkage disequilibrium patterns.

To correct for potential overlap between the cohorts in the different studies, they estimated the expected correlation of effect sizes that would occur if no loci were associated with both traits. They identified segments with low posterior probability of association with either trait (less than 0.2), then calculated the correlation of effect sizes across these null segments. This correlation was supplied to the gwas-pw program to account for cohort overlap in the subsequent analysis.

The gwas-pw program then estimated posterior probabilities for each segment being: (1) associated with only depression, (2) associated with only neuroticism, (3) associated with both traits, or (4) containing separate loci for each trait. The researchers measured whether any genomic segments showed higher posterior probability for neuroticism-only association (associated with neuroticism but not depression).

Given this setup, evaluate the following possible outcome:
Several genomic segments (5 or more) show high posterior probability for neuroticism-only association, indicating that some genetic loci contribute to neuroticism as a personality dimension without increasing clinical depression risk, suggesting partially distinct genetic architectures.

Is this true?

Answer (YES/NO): YES